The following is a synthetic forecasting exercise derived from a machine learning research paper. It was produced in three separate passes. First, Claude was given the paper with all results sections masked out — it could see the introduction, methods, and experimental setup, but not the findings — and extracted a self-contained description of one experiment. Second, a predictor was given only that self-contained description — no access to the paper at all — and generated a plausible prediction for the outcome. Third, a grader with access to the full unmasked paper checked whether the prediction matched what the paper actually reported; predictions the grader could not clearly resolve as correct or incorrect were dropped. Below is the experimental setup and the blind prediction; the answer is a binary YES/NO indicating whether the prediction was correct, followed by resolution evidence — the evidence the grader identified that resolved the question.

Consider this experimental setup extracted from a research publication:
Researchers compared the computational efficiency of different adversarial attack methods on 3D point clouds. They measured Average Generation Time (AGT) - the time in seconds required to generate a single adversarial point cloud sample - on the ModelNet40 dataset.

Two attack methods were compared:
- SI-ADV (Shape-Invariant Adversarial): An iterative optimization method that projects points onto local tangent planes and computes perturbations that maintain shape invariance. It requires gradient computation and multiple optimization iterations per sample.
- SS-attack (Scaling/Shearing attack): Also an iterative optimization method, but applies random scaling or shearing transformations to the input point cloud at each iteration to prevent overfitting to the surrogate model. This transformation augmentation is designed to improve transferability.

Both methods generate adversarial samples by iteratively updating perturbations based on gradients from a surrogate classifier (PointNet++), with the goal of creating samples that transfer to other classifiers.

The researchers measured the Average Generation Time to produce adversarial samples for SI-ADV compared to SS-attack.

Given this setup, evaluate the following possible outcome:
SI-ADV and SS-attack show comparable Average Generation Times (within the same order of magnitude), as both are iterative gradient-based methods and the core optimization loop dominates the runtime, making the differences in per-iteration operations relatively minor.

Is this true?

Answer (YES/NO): NO